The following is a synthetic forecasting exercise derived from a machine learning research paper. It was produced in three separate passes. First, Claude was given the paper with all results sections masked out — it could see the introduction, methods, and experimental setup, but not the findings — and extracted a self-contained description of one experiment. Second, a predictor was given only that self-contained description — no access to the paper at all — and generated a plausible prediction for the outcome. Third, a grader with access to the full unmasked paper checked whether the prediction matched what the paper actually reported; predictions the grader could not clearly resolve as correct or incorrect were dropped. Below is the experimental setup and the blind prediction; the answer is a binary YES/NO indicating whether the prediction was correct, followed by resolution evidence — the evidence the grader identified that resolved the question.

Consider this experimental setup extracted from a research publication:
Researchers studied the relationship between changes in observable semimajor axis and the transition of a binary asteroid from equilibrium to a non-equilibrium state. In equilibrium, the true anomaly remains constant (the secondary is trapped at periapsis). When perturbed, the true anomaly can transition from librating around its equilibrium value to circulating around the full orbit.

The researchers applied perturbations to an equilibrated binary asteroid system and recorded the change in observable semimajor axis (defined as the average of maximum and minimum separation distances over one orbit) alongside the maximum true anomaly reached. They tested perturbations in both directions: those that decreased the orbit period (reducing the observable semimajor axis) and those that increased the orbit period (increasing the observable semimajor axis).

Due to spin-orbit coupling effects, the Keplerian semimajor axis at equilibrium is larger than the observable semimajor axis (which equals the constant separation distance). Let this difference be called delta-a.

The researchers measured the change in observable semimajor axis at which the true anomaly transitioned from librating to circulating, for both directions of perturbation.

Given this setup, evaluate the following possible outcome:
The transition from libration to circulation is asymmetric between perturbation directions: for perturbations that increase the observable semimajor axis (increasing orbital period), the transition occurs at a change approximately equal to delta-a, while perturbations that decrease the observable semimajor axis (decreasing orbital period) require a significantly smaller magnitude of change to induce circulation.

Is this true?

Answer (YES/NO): NO